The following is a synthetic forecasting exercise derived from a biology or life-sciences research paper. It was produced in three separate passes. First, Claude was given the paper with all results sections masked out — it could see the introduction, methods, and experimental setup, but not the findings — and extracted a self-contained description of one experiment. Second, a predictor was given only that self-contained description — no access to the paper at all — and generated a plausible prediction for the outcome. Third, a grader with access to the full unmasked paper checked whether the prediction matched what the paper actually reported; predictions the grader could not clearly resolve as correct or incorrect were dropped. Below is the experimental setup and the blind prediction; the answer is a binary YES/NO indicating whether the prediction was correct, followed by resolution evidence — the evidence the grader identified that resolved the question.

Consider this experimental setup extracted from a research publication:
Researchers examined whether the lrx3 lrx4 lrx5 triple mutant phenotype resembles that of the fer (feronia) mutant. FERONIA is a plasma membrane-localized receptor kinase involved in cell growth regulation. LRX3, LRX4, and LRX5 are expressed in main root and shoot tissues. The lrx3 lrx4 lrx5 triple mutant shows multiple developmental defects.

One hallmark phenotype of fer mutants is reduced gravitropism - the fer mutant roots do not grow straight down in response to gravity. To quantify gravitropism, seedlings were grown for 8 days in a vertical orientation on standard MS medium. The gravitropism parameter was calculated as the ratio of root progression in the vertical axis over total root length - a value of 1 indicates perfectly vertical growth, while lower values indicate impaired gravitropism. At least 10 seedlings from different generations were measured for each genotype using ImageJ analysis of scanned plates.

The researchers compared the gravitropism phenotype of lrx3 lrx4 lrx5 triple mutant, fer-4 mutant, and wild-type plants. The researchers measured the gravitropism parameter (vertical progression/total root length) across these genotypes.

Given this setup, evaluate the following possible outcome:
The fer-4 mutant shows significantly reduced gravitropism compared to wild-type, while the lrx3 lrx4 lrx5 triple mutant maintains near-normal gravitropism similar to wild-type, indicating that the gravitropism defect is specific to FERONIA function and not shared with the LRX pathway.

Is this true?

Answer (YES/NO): NO